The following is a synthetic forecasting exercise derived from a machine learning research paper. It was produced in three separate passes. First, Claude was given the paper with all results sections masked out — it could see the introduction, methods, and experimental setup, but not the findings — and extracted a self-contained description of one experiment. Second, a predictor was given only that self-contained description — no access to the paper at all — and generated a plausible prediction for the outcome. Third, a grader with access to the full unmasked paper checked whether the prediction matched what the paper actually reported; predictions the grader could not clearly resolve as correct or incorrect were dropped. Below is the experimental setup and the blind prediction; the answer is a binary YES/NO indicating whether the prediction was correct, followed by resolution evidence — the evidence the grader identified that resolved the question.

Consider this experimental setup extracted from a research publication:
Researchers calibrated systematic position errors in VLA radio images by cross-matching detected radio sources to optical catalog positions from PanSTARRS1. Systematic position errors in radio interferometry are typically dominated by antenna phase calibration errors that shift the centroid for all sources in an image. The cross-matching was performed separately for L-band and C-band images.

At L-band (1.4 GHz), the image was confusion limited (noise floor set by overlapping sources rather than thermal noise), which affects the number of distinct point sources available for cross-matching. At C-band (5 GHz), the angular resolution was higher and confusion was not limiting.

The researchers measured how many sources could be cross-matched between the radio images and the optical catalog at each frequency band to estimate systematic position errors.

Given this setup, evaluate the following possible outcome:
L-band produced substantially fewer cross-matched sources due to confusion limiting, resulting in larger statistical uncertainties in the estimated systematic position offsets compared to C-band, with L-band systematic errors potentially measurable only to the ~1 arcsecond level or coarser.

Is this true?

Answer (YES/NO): YES